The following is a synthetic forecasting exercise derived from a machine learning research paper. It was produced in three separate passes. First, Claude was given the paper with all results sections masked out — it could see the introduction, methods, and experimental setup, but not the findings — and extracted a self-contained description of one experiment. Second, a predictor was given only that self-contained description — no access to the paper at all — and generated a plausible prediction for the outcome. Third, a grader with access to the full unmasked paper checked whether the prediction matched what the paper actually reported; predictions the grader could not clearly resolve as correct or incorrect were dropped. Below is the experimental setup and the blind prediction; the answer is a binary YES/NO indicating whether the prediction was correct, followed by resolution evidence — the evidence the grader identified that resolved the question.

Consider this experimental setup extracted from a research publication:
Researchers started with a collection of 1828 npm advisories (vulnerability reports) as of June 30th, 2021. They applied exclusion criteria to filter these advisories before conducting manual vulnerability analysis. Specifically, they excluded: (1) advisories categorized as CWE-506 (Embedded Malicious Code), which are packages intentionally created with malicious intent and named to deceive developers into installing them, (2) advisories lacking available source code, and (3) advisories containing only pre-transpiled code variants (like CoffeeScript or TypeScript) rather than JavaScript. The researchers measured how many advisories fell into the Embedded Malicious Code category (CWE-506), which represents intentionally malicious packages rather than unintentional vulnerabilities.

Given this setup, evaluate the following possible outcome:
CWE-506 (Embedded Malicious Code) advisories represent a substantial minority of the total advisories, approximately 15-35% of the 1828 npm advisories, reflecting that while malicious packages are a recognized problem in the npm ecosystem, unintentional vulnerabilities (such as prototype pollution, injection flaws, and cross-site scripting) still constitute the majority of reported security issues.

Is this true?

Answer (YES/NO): YES